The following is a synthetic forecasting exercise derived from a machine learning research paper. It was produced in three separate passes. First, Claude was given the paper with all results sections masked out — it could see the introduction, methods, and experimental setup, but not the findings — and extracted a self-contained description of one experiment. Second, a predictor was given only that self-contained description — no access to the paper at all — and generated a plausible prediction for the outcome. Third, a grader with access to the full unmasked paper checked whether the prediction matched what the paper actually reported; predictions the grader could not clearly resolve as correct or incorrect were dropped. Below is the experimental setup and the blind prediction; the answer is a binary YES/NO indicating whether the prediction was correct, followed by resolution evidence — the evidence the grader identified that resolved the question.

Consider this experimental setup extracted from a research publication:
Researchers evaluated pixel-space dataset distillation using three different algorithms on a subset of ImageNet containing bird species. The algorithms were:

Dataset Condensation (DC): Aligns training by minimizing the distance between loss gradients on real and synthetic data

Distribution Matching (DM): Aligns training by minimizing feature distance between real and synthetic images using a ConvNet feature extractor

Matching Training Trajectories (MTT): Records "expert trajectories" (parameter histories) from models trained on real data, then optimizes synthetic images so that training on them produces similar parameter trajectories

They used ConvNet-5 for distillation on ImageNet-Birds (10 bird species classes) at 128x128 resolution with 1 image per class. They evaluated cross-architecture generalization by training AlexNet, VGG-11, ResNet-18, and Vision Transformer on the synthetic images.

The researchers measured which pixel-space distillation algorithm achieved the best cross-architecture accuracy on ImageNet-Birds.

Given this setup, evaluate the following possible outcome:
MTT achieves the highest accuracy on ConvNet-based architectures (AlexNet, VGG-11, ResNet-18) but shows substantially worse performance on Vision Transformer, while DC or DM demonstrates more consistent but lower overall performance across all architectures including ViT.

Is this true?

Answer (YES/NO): NO